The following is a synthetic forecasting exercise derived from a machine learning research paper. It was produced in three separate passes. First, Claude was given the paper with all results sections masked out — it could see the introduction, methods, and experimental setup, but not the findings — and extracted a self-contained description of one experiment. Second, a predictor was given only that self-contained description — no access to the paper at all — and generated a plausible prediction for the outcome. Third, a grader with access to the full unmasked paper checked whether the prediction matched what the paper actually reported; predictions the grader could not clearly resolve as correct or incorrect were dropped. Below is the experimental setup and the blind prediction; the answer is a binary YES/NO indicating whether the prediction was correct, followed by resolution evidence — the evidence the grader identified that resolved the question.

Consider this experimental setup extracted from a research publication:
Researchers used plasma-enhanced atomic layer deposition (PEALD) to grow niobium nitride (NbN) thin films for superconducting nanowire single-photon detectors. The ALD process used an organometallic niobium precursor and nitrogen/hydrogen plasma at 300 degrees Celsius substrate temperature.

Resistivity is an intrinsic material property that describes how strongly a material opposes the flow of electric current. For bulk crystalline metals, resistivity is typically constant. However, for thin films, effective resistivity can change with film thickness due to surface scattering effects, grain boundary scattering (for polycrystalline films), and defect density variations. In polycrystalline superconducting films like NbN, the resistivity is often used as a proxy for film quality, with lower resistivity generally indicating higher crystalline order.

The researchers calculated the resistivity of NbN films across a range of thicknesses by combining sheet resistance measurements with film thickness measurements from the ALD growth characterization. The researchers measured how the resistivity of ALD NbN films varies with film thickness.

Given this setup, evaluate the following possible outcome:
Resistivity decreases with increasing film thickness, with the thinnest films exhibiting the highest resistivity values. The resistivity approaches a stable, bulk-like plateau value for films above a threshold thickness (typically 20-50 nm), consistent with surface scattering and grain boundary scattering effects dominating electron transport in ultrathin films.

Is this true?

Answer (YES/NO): YES